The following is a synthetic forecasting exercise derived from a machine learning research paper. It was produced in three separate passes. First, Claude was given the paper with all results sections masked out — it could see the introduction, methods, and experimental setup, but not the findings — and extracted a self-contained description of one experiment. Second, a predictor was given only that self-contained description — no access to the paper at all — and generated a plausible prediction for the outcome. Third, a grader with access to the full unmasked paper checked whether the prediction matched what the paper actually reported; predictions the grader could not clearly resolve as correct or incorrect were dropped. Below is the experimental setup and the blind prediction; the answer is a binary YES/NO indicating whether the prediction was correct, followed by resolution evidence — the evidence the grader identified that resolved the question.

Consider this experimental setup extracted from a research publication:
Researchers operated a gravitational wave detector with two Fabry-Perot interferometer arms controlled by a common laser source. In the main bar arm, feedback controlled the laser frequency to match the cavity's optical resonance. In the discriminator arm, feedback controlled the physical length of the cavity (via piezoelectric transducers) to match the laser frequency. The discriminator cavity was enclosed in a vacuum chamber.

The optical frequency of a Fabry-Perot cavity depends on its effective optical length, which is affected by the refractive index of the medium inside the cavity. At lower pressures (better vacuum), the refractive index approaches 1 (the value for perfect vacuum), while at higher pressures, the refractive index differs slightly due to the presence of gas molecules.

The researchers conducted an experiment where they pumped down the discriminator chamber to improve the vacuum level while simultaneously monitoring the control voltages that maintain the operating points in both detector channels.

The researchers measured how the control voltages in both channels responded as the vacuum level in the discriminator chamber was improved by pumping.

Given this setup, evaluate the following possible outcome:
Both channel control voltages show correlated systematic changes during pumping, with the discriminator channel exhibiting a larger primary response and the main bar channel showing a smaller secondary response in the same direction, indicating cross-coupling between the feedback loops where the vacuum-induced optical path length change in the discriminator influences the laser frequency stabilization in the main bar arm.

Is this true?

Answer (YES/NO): NO